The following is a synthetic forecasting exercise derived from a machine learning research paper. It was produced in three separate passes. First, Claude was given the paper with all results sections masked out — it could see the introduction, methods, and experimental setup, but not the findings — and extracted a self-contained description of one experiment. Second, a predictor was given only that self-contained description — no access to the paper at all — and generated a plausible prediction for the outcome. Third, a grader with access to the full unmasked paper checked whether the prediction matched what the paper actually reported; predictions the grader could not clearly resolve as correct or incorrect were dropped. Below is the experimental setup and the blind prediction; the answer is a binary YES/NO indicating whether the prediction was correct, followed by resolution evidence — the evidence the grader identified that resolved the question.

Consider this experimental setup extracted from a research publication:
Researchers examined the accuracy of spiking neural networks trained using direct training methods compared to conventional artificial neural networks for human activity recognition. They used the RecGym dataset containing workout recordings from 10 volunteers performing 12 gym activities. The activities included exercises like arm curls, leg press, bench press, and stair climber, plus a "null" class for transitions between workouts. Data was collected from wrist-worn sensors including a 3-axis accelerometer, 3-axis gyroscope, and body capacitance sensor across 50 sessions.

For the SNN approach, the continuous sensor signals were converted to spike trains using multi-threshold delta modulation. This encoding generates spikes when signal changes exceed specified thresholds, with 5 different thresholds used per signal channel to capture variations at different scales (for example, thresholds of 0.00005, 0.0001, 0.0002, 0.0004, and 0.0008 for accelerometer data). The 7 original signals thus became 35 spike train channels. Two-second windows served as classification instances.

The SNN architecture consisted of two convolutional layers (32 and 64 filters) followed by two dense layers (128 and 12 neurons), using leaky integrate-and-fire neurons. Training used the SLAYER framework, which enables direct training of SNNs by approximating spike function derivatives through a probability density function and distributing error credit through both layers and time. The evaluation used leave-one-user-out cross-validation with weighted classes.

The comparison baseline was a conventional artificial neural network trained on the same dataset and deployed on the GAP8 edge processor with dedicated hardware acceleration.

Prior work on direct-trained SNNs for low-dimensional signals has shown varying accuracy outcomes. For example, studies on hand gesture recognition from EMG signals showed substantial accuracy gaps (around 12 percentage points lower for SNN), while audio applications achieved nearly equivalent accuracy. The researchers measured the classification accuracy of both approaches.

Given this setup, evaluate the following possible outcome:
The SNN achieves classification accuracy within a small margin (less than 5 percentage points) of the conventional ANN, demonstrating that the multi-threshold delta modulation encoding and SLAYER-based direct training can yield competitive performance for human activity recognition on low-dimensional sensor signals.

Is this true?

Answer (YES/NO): YES